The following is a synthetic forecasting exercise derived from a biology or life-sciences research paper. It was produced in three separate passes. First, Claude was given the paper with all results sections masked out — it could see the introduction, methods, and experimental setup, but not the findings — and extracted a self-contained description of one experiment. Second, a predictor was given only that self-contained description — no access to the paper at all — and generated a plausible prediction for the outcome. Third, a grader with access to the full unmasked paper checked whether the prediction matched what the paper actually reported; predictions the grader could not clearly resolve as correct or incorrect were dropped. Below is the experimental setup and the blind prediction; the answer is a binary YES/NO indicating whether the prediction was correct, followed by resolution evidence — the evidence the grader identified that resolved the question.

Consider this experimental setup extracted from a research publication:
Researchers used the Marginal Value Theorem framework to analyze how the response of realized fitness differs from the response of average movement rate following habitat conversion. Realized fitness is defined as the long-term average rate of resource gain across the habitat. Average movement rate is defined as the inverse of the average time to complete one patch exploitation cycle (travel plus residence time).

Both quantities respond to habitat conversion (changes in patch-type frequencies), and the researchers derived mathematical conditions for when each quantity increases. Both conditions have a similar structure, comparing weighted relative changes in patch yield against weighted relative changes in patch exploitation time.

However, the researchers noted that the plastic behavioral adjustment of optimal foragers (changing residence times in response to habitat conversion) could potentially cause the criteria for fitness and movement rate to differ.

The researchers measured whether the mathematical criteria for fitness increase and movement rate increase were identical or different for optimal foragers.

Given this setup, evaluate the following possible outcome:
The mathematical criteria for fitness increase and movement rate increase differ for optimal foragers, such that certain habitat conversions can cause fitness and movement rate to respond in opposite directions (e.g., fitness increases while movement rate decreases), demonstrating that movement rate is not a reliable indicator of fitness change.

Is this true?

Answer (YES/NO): YES